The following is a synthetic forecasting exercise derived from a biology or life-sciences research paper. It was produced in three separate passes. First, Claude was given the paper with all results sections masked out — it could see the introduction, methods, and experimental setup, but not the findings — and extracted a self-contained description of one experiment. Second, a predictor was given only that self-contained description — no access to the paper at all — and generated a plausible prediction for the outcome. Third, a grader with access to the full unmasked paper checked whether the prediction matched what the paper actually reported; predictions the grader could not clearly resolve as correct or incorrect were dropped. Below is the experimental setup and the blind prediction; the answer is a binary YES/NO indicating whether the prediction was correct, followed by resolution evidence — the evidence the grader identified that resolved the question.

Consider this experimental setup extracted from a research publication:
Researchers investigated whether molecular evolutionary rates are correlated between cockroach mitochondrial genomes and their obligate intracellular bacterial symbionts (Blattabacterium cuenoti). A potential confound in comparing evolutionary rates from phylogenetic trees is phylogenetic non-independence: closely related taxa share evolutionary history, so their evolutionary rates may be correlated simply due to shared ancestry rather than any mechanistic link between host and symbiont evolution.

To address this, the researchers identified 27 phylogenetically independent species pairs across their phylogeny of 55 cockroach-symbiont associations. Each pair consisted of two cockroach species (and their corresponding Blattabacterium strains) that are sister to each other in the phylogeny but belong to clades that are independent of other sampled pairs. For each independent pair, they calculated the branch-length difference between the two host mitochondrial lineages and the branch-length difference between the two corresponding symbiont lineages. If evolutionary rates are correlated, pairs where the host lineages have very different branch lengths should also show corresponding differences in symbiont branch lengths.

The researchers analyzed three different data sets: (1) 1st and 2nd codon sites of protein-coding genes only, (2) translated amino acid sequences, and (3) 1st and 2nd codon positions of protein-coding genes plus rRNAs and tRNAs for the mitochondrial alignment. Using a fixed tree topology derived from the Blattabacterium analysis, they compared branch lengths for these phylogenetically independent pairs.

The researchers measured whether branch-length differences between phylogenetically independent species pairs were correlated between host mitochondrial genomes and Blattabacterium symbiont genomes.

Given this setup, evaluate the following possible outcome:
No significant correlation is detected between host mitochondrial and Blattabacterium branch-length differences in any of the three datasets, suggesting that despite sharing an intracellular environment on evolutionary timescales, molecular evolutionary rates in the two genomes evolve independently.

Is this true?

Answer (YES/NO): NO